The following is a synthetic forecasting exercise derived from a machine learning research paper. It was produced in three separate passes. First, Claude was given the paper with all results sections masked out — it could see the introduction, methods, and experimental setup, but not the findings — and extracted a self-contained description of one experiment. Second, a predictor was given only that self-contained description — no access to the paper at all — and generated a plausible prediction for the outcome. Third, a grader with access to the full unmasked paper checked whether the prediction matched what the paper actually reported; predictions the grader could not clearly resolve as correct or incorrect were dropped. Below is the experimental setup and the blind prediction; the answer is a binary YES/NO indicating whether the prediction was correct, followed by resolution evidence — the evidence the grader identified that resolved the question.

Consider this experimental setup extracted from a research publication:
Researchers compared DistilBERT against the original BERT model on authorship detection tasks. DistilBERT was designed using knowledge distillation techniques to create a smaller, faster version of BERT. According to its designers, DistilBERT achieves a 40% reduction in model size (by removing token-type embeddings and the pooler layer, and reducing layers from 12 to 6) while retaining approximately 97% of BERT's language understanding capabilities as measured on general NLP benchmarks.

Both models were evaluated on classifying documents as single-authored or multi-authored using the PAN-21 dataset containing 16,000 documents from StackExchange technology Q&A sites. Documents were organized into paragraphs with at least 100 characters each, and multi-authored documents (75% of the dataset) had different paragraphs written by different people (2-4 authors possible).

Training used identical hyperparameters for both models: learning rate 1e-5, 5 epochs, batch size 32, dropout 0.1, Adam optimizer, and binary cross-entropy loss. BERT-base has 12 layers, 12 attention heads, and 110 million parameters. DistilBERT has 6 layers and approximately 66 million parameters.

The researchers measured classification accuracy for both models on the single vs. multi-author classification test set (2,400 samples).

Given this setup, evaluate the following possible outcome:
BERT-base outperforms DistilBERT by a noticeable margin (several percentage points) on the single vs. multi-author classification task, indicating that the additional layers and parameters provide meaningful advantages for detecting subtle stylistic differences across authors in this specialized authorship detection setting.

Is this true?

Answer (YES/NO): YES